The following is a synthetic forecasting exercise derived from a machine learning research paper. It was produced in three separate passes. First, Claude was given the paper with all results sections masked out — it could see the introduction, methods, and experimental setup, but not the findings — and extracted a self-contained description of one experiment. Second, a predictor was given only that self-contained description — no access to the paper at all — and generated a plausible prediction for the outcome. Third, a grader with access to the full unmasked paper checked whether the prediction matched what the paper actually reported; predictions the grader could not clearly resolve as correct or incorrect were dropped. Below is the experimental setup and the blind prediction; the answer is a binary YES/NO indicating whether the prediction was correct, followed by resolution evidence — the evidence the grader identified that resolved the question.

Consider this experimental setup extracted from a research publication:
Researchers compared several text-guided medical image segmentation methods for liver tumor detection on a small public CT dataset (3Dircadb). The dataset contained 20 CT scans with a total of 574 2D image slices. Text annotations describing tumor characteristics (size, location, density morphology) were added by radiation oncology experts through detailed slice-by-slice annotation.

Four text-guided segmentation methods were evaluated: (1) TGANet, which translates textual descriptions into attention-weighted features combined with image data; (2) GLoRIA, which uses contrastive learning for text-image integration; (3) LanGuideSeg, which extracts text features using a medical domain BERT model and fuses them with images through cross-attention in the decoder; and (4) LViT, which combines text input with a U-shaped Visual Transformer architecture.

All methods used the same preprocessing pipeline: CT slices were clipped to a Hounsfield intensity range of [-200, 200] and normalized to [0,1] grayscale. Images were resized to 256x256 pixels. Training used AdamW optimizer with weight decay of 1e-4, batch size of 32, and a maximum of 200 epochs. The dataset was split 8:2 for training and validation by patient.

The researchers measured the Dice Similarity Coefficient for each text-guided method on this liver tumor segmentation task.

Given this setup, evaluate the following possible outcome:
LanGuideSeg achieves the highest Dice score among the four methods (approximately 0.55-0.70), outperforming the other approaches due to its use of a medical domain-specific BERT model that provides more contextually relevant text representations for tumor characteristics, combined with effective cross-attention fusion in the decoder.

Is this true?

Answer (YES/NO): NO